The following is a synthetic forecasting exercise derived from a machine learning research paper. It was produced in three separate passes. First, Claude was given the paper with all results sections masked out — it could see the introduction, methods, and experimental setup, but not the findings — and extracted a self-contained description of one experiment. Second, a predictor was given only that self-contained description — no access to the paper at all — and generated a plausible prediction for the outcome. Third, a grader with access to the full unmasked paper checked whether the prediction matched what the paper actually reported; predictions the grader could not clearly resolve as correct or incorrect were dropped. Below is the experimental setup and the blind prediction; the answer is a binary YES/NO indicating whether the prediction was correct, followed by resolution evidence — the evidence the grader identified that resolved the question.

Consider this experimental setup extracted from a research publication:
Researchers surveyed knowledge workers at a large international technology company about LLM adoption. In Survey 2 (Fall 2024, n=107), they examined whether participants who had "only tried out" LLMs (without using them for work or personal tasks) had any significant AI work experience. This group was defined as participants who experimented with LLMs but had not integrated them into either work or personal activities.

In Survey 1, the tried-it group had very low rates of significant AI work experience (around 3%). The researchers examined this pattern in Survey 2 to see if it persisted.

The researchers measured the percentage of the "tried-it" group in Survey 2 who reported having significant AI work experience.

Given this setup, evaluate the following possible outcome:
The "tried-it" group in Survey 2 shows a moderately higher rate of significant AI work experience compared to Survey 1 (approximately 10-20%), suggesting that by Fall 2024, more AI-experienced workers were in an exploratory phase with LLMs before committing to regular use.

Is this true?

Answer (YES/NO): NO